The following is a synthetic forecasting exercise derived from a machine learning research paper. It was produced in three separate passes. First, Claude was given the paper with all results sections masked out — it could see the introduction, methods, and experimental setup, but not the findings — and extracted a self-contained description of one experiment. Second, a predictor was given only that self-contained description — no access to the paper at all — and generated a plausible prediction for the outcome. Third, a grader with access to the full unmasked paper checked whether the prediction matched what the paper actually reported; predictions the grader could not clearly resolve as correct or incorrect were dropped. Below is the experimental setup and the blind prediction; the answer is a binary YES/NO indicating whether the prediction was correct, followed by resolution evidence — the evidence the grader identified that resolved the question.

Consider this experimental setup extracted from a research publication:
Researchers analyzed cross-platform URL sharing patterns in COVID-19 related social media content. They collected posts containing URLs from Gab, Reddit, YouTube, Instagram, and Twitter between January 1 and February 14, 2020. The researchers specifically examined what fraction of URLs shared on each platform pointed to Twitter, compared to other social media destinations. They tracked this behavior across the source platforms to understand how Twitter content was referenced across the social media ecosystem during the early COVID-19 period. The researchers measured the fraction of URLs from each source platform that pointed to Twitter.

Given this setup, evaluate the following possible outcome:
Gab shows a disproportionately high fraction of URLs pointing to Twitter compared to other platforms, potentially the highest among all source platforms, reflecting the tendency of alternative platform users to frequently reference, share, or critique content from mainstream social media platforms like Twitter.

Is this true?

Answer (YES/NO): YES